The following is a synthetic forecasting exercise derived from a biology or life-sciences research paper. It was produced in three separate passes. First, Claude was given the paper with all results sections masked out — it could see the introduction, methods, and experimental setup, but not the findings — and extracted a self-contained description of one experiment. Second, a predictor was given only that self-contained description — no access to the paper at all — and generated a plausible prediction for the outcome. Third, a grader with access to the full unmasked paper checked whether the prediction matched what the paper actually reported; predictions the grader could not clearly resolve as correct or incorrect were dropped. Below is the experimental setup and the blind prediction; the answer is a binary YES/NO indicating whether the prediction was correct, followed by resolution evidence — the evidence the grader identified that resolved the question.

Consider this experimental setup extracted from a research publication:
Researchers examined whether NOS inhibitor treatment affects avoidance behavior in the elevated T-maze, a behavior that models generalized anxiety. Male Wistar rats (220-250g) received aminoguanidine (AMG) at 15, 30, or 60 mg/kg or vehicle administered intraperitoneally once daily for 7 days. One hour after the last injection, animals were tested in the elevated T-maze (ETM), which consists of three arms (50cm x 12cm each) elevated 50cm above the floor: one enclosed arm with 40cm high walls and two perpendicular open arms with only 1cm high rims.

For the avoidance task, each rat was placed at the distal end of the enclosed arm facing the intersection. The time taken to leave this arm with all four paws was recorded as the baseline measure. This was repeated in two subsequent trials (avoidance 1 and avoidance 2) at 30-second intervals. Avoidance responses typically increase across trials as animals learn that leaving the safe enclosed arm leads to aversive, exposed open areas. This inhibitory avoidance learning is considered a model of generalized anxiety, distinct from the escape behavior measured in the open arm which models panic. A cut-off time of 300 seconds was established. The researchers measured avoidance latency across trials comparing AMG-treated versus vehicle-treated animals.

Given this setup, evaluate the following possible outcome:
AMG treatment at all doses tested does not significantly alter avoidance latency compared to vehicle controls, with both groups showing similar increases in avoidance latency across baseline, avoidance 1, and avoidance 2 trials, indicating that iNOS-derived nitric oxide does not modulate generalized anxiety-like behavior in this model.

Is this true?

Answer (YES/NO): YES